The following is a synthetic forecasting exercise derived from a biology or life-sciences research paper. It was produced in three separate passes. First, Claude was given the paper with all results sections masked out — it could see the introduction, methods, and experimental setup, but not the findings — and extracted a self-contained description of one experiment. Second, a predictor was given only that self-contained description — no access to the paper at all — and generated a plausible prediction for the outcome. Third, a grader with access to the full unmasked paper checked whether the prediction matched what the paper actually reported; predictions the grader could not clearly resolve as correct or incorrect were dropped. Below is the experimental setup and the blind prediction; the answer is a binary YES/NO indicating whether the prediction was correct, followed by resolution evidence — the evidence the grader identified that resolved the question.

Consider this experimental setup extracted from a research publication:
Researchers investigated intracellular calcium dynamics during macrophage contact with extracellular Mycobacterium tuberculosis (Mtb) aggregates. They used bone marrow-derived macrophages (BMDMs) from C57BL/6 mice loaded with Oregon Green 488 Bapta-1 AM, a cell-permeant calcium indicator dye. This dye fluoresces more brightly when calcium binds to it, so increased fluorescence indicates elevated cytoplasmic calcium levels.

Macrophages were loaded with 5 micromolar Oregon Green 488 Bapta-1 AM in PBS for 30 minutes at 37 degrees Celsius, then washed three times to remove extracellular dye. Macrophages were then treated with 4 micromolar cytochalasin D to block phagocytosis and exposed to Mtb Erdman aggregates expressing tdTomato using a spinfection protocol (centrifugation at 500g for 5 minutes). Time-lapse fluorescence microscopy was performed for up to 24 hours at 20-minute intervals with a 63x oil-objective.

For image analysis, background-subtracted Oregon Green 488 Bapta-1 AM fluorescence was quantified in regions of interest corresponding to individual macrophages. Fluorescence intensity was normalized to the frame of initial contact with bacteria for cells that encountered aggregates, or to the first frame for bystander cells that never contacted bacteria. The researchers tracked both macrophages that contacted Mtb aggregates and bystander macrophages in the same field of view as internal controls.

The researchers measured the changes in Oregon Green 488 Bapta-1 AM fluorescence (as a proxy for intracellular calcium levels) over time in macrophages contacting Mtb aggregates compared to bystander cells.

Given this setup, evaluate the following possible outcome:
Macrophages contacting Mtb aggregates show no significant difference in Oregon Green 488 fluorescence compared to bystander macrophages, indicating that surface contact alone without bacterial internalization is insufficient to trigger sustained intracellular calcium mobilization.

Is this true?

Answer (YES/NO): NO